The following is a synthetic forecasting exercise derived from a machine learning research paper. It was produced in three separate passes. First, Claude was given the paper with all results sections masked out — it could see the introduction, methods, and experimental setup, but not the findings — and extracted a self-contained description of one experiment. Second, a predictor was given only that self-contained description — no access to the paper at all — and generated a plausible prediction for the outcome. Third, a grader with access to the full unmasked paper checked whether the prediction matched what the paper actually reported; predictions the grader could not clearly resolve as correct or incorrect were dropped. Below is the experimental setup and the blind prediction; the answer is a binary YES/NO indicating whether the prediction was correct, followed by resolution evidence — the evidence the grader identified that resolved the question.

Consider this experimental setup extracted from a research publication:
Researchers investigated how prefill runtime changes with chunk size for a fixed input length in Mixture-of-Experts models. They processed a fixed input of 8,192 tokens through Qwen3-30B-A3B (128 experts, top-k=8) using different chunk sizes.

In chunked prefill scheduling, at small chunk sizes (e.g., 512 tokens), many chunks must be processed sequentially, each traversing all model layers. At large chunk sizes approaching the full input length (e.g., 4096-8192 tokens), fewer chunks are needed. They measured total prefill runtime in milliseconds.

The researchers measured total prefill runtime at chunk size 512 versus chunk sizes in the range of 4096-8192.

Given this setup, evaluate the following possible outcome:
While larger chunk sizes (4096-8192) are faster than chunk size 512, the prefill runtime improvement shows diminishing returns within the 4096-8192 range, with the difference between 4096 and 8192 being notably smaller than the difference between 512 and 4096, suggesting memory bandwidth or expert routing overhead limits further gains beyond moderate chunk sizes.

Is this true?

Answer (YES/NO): YES